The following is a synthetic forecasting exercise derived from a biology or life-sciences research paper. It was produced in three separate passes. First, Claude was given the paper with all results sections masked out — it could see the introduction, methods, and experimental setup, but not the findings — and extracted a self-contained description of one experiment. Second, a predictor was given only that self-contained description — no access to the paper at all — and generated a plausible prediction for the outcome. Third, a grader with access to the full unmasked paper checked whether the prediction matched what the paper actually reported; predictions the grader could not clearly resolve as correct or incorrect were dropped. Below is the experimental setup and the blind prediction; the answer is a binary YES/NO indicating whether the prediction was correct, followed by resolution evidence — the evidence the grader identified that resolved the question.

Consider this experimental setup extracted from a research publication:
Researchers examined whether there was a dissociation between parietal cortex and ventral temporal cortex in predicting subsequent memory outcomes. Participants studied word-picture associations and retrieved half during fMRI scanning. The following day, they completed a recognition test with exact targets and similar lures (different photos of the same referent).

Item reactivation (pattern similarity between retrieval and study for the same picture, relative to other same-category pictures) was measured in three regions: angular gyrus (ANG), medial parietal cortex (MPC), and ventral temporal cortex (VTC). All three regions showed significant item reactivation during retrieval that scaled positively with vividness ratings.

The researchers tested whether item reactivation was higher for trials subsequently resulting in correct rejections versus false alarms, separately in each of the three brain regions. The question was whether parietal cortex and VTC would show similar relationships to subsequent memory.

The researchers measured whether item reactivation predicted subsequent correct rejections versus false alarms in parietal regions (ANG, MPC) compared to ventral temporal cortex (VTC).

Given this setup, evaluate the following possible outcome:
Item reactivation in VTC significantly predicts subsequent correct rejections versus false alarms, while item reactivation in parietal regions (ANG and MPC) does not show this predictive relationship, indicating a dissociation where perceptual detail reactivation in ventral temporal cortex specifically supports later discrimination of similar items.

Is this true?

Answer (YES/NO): NO